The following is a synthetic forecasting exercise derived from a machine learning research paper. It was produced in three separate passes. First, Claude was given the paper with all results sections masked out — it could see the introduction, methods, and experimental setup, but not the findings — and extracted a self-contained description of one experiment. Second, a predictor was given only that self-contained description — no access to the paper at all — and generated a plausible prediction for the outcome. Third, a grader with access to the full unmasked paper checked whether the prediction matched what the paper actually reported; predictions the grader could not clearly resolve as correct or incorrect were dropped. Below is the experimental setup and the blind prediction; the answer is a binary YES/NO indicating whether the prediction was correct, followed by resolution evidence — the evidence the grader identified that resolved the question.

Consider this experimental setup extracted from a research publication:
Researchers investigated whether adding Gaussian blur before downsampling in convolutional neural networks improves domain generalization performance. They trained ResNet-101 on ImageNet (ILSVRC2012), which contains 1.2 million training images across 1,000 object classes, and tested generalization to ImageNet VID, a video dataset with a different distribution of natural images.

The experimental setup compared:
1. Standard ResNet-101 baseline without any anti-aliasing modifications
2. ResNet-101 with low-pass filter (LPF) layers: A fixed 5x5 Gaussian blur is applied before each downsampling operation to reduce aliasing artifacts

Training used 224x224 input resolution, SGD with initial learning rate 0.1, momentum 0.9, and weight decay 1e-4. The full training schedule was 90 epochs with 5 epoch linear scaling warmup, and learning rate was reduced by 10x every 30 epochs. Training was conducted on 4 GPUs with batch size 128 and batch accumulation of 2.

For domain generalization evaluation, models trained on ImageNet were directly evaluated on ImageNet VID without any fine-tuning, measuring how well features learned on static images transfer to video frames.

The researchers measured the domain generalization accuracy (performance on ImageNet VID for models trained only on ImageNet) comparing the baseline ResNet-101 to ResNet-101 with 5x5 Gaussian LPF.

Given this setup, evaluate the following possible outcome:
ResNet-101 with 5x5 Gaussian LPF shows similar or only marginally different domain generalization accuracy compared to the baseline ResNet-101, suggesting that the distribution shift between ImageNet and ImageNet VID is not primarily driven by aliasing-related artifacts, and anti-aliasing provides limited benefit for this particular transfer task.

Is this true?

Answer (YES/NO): YES